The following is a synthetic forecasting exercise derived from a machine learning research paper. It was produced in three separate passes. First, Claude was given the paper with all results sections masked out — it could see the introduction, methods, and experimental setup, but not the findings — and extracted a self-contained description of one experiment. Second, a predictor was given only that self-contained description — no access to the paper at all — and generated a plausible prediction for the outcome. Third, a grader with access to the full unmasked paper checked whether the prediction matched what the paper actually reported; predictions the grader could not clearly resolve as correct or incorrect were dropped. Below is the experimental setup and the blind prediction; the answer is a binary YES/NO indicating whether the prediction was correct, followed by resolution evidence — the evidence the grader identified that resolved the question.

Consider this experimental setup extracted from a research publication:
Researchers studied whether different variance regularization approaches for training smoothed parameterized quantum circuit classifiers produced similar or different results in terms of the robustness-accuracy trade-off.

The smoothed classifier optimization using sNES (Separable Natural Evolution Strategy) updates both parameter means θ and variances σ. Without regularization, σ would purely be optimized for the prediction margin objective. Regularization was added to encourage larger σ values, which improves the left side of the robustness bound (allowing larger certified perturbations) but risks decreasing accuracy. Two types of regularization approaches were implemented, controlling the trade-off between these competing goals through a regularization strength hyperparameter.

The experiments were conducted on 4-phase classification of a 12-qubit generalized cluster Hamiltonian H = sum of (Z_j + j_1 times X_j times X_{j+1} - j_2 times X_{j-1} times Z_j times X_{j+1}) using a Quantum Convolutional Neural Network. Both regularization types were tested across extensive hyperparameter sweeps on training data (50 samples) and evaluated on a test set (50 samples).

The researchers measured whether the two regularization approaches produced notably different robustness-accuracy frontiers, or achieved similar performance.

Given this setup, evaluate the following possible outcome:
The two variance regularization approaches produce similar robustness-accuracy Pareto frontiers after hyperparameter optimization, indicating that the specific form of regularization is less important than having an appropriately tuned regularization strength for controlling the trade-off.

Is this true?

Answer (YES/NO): YES